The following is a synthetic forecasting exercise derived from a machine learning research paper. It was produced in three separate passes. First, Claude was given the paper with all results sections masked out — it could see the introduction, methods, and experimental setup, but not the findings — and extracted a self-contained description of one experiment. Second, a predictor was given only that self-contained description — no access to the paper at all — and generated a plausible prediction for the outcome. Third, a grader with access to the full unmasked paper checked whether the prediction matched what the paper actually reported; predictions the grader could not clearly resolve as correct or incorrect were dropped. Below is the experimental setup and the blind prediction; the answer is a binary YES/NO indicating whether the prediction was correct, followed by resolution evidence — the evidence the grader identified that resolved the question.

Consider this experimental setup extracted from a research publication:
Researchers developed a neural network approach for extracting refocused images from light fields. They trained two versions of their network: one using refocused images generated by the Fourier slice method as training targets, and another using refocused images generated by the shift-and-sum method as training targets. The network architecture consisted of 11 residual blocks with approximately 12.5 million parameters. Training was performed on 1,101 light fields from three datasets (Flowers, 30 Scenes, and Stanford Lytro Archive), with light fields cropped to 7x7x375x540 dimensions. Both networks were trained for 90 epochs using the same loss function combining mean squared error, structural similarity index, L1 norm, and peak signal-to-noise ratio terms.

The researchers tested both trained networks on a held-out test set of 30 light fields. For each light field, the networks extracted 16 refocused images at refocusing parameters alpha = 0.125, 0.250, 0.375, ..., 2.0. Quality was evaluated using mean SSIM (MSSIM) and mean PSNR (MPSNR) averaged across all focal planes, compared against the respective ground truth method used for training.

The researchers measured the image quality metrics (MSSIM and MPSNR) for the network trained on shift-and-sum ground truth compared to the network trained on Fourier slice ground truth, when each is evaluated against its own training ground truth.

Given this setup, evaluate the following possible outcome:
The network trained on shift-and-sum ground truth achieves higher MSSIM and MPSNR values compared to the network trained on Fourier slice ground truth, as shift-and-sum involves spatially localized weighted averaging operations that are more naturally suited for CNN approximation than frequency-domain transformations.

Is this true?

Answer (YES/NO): YES